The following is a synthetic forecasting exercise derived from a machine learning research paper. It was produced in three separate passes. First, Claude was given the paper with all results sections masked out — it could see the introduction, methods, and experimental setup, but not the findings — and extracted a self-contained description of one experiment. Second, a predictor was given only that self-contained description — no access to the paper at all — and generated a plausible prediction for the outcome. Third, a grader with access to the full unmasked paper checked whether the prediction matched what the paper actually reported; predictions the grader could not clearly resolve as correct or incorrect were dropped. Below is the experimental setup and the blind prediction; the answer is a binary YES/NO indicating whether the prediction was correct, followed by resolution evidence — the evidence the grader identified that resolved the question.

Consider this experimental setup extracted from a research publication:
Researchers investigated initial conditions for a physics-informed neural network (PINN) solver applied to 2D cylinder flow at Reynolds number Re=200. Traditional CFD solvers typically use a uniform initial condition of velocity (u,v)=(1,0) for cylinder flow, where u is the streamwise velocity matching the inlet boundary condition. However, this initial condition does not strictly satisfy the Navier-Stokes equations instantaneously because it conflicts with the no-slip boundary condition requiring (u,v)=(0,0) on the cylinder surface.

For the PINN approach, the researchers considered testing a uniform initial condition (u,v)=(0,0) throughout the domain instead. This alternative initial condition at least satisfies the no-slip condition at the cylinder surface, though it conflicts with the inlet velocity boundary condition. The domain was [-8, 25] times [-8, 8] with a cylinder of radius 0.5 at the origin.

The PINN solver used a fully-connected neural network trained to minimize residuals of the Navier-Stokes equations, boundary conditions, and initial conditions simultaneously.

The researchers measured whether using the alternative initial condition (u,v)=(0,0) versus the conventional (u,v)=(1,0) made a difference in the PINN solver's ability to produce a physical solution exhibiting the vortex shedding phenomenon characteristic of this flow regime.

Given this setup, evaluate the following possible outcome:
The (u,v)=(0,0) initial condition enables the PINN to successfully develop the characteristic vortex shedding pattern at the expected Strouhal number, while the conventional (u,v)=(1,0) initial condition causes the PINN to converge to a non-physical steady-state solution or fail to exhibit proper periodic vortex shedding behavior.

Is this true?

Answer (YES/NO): NO